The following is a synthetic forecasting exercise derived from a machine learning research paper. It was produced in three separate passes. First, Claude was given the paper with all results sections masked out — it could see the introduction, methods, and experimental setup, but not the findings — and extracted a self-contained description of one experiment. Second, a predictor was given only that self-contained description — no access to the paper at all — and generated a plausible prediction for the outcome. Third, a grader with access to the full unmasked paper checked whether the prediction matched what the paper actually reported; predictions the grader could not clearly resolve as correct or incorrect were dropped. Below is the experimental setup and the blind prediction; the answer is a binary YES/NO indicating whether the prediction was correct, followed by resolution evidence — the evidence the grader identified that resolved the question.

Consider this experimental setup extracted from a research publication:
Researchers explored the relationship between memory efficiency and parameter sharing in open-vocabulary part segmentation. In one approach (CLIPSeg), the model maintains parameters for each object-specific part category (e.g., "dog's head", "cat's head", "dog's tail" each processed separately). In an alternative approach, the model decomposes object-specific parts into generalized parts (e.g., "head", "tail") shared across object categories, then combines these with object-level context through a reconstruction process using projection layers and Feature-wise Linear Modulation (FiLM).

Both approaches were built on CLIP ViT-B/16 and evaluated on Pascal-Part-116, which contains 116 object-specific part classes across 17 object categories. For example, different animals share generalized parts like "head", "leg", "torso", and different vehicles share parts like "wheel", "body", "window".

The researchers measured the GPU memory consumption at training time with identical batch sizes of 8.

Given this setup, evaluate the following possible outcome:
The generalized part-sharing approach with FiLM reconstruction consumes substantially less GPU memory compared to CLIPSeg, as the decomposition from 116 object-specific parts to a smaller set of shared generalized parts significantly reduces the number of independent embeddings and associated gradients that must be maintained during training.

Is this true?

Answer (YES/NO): NO